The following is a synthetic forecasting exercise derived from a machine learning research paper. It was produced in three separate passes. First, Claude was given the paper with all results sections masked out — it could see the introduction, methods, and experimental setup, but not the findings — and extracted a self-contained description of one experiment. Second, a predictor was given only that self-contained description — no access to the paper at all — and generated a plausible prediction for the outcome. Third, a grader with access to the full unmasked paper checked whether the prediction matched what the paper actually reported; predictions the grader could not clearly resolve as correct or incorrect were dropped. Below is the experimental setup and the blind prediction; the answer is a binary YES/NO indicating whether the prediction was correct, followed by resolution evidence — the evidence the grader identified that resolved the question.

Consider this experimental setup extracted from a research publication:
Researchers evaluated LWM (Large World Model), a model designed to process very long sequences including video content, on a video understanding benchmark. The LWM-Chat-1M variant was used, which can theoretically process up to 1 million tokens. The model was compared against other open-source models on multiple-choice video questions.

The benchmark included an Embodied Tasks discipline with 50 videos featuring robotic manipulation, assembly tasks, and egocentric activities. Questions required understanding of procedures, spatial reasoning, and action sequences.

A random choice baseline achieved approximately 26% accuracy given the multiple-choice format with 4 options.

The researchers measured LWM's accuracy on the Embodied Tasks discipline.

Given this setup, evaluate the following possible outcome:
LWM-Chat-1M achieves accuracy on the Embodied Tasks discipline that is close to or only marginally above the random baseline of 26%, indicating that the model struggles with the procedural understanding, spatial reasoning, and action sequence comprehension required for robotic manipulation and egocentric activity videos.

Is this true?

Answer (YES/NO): YES